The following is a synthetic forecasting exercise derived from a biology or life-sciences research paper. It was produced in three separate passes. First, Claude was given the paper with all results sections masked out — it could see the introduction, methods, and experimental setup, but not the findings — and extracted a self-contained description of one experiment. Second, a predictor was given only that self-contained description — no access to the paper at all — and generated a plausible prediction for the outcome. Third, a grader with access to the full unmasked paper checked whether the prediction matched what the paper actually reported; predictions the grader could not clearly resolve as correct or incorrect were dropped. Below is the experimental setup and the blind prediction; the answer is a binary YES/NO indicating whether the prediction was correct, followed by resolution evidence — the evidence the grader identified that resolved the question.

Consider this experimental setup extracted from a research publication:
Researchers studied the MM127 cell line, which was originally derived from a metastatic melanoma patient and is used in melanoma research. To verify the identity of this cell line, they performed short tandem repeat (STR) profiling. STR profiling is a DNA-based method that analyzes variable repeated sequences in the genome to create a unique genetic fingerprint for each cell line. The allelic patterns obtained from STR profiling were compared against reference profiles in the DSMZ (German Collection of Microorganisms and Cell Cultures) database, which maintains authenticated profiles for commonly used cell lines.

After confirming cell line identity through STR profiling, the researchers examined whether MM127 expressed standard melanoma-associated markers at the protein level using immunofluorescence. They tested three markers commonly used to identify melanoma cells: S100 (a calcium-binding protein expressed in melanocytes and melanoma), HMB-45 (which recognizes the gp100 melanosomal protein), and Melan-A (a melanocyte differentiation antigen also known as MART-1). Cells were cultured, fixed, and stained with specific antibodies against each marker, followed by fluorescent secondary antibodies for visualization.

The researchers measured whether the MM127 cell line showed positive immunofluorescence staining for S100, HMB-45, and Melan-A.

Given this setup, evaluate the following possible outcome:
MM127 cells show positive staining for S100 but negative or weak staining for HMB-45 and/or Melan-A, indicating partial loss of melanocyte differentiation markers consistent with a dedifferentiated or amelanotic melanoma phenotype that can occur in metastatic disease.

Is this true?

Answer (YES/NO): NO